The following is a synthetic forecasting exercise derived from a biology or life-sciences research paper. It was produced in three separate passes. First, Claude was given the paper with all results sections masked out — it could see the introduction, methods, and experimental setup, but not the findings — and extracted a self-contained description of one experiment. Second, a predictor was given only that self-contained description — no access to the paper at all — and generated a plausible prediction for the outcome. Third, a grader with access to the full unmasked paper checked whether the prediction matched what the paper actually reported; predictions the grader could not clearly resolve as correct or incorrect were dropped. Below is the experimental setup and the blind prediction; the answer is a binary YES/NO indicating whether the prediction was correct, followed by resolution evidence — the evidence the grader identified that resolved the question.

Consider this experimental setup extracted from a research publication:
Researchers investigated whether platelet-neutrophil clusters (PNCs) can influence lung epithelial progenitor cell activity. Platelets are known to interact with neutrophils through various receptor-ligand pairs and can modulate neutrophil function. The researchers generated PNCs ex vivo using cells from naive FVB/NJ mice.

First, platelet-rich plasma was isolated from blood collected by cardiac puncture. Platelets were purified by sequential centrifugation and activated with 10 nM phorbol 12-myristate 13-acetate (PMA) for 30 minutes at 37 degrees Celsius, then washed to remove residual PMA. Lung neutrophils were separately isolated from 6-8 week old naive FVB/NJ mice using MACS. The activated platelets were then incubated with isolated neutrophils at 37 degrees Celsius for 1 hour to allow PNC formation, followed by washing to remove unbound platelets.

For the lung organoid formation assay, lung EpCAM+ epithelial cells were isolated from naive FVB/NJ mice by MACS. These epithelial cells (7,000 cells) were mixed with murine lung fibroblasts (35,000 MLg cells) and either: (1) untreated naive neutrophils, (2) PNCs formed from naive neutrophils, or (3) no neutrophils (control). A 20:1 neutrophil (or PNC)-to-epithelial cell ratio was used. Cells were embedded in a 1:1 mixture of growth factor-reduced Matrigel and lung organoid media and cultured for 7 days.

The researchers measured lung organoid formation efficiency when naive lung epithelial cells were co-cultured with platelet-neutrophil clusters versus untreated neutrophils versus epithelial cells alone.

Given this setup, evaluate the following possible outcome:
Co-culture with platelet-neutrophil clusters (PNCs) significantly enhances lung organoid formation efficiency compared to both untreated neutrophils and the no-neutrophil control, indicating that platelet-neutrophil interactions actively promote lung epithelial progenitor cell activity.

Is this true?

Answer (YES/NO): YES